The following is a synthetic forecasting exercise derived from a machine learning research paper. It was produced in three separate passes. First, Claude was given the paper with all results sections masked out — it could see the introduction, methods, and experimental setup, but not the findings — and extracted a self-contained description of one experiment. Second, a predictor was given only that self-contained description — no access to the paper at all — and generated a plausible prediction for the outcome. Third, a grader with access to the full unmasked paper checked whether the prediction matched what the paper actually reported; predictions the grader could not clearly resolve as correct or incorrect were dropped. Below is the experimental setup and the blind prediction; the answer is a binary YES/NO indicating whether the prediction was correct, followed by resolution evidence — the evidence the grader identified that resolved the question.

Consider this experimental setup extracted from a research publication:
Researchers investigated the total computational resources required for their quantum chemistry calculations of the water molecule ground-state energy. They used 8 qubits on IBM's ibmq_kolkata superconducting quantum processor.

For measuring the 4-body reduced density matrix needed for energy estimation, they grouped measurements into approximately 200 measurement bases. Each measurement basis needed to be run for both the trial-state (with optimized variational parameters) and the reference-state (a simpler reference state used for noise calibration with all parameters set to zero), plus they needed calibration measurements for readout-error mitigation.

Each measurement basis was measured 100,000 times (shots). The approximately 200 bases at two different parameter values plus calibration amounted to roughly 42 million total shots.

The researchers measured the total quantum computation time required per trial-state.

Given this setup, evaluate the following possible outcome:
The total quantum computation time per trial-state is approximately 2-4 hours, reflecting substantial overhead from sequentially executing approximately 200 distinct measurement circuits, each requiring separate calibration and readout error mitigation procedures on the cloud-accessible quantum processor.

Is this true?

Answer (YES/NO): NO